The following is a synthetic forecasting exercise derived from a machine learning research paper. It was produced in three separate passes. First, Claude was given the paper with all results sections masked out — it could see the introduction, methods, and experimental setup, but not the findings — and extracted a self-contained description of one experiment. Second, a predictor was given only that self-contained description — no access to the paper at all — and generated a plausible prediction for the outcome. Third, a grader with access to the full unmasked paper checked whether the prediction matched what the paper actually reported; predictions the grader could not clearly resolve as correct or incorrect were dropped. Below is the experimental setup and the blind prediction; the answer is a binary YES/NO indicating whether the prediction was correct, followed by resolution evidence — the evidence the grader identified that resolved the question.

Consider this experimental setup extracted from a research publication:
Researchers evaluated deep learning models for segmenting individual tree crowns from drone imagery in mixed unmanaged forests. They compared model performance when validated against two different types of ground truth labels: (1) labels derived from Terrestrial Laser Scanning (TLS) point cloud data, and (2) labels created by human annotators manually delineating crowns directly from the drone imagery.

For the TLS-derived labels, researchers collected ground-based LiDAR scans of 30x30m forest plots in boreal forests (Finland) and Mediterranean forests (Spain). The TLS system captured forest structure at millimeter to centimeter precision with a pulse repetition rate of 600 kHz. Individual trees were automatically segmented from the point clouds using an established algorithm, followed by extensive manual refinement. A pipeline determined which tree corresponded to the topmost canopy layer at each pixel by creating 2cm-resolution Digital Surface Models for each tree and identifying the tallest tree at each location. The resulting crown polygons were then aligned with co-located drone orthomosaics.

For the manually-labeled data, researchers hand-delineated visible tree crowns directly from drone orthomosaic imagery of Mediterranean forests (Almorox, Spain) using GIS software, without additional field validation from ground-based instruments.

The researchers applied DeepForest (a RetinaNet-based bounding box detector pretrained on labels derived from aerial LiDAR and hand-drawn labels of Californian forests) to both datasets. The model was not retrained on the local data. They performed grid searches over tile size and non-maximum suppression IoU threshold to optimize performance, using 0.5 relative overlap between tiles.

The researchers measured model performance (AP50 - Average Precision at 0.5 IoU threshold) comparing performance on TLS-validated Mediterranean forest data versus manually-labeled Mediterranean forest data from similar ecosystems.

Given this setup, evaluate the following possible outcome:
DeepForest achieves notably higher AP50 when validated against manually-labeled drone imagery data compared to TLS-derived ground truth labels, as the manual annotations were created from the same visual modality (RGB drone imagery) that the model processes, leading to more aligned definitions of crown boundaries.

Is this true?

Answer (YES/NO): YES